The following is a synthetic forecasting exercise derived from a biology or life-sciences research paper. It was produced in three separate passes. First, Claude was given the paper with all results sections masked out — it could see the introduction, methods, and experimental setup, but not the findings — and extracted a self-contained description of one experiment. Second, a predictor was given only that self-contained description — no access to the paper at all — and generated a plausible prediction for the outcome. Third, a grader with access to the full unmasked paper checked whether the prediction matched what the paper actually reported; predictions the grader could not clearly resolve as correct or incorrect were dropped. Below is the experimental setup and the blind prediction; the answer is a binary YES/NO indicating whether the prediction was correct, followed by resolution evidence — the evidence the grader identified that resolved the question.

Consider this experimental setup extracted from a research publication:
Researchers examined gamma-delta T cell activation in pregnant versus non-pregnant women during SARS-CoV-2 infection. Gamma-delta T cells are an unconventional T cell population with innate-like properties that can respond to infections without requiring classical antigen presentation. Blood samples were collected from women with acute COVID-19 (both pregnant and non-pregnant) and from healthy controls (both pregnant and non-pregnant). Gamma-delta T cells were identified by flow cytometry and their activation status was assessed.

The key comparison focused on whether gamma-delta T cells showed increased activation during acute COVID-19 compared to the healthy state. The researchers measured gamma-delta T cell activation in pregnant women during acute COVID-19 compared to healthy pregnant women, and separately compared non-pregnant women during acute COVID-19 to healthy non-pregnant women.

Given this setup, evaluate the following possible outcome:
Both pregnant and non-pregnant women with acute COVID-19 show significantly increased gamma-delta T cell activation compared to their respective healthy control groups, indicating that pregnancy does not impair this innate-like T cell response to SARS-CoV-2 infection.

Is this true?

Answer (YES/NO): NO